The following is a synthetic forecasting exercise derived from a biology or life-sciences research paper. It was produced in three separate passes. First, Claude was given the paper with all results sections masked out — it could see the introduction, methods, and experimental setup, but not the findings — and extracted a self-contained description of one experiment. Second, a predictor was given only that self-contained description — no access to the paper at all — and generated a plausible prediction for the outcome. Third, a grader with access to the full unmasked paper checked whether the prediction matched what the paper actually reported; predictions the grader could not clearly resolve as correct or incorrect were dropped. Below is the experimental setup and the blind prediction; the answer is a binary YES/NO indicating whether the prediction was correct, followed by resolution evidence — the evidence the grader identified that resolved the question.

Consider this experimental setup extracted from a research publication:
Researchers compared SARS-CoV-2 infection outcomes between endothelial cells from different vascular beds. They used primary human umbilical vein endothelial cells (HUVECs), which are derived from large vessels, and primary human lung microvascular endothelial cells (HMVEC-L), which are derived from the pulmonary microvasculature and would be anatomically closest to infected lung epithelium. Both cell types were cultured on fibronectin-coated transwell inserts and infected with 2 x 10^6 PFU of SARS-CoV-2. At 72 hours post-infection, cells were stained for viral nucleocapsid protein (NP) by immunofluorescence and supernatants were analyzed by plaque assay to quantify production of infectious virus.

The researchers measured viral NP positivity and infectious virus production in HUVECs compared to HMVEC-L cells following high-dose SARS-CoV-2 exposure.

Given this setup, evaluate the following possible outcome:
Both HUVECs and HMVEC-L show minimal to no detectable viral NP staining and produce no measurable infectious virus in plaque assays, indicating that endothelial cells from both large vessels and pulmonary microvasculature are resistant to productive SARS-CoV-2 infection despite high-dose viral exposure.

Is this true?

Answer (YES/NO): NO